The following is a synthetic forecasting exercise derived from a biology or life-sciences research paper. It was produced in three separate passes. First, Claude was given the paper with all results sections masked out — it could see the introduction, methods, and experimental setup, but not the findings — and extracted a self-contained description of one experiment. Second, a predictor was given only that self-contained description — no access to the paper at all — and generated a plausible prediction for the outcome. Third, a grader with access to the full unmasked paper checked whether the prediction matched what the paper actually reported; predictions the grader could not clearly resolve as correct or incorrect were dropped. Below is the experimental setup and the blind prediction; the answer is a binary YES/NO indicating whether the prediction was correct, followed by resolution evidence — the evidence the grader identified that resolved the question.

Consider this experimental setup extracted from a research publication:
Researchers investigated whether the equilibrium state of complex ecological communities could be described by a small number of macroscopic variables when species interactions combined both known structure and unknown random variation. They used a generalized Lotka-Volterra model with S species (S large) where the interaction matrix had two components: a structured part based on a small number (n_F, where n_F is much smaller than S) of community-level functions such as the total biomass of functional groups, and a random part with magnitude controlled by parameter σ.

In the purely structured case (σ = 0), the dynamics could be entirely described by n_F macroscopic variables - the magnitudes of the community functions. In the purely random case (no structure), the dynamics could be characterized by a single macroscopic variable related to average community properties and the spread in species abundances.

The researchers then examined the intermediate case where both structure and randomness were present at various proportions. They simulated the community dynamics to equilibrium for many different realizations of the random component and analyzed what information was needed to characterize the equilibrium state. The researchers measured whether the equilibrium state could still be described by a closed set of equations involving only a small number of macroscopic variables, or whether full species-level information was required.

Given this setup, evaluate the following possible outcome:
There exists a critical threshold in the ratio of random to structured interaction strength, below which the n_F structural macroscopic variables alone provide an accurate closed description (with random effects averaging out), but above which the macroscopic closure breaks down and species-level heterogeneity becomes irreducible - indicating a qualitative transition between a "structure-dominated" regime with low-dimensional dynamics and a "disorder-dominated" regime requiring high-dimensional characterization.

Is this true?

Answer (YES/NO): NO